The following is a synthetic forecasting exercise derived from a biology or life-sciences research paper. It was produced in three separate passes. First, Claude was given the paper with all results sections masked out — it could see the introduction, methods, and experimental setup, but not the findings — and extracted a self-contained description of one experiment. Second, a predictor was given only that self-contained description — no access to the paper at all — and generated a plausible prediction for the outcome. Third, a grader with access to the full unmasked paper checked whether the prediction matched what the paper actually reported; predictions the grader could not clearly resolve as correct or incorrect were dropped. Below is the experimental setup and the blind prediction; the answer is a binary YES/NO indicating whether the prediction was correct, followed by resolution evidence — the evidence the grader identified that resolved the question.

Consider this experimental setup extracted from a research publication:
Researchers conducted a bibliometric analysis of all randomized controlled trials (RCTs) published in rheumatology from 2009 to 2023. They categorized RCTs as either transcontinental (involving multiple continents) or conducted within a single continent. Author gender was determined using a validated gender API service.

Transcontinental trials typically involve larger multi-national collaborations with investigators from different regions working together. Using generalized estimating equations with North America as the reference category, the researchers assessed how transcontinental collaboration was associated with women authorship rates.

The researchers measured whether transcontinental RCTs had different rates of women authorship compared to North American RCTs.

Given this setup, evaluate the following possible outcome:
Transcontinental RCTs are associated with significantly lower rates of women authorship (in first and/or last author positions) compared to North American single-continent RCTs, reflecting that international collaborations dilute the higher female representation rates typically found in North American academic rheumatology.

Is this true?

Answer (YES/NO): NO